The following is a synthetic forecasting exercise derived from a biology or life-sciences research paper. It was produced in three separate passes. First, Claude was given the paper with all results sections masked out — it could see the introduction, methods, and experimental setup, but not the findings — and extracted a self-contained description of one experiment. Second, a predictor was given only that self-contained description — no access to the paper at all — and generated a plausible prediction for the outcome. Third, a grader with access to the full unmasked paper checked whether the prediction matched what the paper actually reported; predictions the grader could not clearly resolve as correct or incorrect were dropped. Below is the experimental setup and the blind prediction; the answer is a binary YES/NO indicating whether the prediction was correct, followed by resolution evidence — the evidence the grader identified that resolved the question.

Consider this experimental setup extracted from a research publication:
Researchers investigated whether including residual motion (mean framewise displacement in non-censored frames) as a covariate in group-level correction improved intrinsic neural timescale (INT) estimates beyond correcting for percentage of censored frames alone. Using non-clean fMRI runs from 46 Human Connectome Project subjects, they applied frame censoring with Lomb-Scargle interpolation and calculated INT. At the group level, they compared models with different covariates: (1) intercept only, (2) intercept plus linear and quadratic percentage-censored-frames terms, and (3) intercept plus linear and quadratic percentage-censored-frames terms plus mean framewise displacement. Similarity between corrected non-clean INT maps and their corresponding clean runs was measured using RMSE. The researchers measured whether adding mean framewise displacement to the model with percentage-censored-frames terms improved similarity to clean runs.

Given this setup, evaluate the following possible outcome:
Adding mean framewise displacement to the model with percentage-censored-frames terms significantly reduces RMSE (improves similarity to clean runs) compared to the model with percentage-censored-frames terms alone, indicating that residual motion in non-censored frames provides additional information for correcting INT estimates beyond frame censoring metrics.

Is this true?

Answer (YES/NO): YES